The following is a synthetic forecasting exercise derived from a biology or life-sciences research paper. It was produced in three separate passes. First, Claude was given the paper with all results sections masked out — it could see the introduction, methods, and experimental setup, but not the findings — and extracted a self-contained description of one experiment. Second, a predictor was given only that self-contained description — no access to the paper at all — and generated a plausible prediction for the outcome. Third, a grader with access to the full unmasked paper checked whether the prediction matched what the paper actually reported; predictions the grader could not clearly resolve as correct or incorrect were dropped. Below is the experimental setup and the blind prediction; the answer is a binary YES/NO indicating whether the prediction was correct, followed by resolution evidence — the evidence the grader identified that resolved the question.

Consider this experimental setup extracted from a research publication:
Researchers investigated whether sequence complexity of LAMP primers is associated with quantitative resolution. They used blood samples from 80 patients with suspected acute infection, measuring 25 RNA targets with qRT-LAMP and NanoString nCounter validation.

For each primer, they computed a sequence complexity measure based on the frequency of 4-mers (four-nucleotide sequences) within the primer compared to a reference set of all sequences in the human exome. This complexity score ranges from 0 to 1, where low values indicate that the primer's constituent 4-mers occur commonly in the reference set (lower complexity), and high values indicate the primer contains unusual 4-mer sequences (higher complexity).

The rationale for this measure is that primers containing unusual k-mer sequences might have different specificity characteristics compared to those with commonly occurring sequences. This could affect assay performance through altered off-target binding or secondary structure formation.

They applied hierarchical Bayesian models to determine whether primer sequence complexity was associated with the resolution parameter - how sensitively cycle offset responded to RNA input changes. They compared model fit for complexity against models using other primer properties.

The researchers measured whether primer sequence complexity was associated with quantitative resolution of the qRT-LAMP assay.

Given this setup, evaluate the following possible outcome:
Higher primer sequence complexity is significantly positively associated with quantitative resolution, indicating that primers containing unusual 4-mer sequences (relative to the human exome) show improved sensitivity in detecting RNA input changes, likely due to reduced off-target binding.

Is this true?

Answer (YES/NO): NO